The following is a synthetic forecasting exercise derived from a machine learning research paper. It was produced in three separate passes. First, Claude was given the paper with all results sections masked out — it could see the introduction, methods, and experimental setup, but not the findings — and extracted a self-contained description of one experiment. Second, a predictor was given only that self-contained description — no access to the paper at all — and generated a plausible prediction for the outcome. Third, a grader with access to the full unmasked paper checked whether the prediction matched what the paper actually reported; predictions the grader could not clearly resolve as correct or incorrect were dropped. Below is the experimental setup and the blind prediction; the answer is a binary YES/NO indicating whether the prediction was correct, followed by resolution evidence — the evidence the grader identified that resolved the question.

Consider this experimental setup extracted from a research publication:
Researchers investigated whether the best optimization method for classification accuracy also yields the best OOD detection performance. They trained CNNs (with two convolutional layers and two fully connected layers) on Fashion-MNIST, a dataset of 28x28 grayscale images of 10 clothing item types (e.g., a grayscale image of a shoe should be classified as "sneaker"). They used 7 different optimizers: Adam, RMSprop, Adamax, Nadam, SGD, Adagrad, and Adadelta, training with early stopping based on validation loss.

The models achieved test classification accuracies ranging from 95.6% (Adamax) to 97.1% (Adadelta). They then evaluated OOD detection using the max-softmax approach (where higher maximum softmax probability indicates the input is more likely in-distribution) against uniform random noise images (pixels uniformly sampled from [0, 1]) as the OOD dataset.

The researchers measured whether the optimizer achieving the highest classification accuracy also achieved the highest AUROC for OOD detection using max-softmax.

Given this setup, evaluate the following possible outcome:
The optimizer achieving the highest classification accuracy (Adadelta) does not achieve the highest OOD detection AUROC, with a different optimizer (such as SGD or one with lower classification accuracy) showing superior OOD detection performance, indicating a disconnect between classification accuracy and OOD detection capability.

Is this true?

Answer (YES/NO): YES